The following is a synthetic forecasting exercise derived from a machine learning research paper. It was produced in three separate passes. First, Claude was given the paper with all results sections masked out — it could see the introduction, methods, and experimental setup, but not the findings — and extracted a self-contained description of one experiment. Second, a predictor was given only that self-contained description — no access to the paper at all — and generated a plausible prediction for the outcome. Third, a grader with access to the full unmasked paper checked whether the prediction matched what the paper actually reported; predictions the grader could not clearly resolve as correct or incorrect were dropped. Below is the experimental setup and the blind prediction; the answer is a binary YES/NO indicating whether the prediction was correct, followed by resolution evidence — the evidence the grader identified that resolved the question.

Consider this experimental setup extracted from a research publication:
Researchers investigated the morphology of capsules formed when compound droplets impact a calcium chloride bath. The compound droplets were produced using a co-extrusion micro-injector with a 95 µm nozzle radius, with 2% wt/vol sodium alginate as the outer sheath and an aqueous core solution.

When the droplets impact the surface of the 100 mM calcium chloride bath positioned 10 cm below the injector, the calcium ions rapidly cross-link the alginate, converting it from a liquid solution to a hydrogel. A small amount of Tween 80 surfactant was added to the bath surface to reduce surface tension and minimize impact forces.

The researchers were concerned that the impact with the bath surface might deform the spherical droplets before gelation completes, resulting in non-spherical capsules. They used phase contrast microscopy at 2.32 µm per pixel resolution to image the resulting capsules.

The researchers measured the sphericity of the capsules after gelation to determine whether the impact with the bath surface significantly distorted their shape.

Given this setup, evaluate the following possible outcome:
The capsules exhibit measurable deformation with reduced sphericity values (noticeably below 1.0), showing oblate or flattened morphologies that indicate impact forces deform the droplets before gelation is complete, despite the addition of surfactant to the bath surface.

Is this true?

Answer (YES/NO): NO